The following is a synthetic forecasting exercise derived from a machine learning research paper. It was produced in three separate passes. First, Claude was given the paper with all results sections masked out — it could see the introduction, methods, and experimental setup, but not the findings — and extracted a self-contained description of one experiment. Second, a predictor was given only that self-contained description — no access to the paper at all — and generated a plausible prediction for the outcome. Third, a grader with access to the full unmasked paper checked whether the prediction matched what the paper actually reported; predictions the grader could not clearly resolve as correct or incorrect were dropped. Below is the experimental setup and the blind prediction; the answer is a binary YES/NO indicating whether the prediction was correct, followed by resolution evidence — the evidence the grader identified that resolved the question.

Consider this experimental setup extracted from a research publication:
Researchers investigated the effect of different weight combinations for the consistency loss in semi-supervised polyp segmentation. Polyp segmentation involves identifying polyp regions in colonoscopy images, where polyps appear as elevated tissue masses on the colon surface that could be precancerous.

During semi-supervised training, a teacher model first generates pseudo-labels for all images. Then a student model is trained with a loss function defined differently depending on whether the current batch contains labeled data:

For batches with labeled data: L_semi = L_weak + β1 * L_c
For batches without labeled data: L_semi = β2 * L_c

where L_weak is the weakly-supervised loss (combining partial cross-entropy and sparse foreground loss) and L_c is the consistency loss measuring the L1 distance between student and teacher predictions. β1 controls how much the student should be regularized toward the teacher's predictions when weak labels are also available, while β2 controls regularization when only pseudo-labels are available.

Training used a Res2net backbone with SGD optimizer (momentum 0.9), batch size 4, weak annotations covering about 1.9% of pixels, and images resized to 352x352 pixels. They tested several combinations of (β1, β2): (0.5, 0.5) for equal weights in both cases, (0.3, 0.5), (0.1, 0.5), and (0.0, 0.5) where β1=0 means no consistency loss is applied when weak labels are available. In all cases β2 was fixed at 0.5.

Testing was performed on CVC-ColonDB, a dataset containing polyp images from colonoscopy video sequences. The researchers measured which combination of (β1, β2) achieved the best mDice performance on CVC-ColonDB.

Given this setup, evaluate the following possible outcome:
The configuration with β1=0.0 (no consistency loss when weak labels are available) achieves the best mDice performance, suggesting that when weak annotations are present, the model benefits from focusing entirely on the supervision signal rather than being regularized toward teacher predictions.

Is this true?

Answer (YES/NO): NO